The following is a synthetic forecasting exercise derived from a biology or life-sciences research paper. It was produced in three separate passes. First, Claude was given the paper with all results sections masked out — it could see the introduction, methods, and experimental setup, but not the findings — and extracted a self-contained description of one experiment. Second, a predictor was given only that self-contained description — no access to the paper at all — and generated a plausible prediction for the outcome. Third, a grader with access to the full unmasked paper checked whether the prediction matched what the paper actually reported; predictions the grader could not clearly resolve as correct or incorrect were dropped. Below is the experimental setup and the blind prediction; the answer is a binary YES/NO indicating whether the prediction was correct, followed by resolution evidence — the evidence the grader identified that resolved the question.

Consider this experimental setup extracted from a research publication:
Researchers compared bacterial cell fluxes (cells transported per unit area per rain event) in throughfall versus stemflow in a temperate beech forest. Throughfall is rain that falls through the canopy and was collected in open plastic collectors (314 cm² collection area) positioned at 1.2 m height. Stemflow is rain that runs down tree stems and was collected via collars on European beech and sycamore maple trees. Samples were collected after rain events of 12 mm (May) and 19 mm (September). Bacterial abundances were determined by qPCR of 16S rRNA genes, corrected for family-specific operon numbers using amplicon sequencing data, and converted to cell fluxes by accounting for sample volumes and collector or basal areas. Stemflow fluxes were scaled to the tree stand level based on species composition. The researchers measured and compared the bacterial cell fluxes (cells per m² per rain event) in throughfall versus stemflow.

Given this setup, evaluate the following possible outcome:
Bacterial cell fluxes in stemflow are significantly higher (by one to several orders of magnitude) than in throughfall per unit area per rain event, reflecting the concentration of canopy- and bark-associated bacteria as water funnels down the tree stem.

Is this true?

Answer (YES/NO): NO